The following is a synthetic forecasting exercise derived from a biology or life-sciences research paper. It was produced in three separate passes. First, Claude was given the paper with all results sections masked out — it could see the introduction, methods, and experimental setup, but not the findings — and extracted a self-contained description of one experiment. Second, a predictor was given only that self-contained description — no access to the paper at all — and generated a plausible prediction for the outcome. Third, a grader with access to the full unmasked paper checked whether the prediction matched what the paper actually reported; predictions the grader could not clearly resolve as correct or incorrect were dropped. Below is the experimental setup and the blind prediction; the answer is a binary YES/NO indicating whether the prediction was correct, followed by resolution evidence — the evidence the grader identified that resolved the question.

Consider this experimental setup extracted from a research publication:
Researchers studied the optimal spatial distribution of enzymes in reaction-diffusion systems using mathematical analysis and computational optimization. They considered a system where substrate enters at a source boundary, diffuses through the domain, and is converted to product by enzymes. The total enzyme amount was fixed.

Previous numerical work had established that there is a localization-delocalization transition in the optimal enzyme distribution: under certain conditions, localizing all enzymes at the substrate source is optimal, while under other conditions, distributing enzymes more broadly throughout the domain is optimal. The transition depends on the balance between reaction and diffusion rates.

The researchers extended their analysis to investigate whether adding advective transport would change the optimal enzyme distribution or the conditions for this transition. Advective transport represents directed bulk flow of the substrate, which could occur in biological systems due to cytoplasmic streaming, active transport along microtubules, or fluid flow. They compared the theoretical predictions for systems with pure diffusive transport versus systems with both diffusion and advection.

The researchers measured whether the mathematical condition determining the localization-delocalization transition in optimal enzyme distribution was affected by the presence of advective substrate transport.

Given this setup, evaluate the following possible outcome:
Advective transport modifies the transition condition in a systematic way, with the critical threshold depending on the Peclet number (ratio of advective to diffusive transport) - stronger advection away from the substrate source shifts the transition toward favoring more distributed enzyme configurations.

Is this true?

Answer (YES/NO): NO